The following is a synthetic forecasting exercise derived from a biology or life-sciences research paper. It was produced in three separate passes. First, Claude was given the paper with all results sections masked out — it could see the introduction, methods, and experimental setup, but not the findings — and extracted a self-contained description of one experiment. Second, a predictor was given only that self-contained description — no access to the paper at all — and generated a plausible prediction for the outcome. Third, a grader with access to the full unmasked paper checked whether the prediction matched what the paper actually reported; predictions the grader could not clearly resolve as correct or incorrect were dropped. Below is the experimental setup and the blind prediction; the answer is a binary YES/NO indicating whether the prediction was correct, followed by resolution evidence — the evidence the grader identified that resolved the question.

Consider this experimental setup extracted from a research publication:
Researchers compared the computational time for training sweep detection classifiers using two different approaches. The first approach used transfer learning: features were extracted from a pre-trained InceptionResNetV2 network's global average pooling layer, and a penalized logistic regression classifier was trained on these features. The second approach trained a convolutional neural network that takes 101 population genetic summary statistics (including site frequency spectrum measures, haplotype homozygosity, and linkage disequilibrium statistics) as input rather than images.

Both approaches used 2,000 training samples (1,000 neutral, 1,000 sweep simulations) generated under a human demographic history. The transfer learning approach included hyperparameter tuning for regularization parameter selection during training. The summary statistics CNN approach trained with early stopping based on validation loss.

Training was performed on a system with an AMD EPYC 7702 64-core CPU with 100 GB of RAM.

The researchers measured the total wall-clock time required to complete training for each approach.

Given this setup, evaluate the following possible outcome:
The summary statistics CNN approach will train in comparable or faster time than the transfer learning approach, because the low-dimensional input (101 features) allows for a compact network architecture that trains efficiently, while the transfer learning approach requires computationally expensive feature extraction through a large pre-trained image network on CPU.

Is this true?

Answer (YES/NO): NO